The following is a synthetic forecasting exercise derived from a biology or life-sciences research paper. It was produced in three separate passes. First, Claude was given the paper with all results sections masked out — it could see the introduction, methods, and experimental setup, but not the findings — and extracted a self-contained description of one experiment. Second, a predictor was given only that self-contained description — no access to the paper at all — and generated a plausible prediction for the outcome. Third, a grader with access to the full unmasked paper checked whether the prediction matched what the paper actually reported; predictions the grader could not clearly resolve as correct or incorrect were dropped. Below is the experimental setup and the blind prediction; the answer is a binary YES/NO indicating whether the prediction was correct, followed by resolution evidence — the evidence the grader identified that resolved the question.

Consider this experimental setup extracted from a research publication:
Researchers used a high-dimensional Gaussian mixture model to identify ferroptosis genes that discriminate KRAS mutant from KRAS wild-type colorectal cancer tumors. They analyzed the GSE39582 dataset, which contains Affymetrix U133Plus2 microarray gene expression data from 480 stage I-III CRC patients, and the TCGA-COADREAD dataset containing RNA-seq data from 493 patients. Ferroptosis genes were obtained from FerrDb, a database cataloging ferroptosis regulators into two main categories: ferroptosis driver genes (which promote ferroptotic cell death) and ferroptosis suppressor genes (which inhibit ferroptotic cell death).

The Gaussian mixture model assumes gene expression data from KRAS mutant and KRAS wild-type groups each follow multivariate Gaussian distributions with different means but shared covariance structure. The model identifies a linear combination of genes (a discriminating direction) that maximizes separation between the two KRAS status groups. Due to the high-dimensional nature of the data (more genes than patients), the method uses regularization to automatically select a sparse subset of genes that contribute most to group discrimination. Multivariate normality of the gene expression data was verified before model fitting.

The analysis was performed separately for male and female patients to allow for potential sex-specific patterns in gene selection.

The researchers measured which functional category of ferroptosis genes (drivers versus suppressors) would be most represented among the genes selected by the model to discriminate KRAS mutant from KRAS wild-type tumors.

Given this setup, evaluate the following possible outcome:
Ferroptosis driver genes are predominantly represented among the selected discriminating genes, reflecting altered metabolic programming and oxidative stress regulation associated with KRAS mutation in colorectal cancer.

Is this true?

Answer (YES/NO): NO